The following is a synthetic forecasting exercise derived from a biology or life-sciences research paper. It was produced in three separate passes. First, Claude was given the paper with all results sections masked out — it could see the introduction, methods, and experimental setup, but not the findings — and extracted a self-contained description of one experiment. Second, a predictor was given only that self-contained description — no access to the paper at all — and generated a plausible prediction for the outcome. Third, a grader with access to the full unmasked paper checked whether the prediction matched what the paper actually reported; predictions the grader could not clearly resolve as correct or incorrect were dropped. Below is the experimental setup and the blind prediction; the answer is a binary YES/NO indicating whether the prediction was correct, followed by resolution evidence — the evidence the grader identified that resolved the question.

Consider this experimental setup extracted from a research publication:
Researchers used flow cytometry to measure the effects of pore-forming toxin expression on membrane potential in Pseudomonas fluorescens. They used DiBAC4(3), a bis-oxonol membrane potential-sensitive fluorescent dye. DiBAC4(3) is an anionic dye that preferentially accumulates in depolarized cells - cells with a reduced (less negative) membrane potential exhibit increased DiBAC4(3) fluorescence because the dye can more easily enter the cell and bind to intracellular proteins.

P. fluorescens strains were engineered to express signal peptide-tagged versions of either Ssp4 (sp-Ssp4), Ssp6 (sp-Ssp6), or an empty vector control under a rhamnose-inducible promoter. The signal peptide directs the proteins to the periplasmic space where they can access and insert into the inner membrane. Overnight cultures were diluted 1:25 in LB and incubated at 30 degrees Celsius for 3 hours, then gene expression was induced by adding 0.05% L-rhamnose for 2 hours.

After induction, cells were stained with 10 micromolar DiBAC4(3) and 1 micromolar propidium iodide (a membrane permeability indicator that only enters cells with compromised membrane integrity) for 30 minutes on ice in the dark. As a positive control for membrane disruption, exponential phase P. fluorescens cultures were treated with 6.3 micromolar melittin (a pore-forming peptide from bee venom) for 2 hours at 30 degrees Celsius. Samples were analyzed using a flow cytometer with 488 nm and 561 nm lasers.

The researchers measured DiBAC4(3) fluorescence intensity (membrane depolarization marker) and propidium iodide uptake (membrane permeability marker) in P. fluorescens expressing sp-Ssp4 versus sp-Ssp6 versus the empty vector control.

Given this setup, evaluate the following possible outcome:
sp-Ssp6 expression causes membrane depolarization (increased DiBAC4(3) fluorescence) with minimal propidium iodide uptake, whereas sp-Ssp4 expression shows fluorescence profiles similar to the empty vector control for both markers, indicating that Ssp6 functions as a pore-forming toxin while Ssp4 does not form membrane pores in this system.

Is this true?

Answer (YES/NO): NO